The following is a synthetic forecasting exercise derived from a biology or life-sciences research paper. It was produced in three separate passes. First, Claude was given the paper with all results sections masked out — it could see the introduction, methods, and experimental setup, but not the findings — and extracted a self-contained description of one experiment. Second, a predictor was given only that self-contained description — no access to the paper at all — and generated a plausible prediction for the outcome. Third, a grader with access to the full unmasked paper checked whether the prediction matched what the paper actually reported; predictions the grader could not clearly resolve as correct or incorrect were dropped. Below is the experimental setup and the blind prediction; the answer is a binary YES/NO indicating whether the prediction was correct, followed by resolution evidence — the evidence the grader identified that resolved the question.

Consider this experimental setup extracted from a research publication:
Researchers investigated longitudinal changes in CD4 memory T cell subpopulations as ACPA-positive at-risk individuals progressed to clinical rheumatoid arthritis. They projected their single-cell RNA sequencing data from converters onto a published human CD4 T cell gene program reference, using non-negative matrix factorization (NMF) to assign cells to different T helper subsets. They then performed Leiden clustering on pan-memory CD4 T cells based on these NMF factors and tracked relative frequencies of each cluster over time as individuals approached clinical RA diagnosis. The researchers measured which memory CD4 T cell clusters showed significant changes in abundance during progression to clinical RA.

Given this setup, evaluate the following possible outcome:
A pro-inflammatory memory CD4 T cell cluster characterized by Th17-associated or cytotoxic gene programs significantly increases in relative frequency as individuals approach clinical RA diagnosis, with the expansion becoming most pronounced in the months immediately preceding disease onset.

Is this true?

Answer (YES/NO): NO